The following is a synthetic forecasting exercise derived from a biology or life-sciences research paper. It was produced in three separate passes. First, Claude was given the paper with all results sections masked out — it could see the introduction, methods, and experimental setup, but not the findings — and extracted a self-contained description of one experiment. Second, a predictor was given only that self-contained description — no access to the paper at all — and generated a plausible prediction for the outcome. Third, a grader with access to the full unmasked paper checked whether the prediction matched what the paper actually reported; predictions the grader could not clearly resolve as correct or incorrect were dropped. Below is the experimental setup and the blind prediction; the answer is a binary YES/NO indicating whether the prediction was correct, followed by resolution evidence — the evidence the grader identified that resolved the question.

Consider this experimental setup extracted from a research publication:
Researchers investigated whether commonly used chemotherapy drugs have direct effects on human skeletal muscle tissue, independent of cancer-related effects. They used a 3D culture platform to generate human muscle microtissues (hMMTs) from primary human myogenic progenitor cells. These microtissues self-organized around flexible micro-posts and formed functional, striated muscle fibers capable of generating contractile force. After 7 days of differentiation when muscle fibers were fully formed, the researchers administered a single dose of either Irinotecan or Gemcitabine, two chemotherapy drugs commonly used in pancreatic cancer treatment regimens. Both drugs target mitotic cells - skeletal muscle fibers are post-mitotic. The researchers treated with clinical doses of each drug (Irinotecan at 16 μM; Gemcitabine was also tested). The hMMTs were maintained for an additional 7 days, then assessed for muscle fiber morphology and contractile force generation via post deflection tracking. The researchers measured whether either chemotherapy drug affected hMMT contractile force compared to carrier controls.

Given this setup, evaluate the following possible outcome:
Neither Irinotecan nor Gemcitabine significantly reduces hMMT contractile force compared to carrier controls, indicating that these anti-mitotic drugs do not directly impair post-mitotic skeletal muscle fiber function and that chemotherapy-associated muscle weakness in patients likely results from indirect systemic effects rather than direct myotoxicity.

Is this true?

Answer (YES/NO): NO